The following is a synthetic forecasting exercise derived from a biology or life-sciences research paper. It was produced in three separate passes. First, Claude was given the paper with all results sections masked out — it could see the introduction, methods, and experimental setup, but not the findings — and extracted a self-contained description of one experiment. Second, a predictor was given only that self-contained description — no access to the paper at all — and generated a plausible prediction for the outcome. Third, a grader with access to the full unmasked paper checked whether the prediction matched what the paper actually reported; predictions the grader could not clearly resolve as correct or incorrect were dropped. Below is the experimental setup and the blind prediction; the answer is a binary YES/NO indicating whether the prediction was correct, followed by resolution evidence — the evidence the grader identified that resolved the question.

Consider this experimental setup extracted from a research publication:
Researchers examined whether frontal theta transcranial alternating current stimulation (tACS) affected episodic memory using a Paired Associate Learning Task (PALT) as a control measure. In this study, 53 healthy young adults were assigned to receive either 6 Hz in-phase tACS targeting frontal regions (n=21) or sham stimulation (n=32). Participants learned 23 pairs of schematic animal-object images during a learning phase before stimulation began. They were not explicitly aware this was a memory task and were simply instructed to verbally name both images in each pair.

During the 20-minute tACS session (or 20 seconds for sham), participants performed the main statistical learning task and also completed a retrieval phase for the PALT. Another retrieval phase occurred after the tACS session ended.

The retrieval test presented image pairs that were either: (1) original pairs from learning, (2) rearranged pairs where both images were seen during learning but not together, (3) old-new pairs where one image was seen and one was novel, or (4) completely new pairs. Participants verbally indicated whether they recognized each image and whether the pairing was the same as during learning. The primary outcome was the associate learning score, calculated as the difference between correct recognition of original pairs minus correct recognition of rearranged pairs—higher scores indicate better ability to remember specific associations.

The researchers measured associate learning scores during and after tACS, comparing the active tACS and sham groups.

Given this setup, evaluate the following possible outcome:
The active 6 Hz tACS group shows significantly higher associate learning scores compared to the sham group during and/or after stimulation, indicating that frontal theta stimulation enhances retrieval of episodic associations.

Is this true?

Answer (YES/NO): NO